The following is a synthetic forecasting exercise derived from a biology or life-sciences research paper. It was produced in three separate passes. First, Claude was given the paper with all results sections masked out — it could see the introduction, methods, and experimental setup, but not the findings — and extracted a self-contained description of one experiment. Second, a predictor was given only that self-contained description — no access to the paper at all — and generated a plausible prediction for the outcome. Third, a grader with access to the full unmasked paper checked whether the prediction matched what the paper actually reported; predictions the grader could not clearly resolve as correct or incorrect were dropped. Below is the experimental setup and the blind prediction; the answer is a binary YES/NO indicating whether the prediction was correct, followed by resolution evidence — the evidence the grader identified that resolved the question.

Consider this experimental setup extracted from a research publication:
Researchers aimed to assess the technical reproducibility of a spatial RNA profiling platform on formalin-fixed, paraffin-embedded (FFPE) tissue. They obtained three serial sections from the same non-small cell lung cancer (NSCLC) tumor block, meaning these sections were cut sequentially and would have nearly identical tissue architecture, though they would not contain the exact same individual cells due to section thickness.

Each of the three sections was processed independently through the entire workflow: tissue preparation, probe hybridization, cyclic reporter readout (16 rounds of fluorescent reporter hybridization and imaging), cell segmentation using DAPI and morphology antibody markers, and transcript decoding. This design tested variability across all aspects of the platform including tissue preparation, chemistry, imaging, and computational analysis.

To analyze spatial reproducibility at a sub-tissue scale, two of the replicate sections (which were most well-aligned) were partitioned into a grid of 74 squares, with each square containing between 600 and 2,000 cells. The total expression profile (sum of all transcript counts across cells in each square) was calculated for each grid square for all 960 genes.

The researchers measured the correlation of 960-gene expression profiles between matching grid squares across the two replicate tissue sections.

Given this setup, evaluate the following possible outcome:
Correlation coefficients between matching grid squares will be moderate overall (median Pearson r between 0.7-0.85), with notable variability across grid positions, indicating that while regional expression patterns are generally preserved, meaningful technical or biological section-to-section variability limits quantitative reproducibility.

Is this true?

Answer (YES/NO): NO